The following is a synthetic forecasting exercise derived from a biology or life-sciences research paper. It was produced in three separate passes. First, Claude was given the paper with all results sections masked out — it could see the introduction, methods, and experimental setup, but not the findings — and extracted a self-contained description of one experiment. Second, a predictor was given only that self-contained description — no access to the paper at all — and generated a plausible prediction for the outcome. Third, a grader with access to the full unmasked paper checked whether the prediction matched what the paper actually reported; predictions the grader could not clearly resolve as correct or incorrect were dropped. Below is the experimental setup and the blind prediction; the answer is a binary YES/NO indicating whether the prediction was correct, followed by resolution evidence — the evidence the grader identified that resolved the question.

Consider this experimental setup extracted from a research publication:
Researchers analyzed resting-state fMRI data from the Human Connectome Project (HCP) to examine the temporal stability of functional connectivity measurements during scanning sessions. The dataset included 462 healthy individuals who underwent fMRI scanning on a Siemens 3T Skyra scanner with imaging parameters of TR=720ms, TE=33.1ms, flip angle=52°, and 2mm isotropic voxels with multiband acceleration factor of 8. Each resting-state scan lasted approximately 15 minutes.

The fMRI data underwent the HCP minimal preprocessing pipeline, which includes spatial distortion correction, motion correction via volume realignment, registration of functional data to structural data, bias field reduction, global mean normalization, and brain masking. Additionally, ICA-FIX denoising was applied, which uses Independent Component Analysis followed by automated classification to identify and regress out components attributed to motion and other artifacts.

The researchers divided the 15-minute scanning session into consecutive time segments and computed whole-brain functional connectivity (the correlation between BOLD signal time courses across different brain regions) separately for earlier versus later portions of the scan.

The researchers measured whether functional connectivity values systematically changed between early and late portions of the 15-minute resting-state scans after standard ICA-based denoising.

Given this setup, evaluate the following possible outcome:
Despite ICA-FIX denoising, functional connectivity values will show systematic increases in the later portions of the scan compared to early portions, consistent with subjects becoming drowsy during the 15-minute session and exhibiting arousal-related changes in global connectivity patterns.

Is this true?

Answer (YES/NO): NO